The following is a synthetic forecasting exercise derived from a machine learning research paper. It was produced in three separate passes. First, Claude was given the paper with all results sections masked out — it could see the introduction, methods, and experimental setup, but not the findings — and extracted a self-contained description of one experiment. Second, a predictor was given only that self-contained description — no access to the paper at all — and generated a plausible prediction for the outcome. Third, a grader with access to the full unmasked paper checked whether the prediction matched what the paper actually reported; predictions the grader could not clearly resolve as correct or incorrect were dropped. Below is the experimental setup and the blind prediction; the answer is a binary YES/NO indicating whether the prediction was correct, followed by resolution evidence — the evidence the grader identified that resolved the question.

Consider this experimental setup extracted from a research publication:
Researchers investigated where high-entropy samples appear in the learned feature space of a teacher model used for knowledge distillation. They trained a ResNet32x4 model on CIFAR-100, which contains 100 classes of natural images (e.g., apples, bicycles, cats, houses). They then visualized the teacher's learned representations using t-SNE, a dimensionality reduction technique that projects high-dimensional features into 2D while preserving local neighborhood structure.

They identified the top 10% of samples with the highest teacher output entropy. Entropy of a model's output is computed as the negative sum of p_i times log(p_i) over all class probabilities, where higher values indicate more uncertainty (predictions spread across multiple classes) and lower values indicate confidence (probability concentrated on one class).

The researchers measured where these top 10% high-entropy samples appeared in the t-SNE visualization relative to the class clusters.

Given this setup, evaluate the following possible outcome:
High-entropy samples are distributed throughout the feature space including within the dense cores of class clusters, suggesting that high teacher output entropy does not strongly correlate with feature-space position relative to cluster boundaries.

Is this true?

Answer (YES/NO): NO